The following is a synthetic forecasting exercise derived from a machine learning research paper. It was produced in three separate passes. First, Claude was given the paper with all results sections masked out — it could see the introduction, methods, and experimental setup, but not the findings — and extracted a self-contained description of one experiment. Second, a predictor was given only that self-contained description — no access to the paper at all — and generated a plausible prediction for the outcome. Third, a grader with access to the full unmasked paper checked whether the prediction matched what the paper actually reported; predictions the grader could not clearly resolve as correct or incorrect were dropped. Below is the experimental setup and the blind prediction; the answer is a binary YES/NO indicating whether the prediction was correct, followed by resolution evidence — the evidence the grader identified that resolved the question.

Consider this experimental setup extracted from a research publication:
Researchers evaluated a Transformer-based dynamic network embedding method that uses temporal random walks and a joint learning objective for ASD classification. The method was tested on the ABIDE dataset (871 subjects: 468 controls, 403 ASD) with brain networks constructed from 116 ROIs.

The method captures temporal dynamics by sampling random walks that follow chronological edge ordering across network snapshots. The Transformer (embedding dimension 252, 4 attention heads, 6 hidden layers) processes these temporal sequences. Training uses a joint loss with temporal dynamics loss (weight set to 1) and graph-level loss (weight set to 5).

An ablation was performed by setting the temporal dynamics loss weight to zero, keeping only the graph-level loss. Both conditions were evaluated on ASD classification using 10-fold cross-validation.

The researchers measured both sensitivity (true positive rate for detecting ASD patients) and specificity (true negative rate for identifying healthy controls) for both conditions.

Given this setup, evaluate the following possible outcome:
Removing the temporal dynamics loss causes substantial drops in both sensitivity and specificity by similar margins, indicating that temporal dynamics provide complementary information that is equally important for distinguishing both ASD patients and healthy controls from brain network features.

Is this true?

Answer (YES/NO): NO